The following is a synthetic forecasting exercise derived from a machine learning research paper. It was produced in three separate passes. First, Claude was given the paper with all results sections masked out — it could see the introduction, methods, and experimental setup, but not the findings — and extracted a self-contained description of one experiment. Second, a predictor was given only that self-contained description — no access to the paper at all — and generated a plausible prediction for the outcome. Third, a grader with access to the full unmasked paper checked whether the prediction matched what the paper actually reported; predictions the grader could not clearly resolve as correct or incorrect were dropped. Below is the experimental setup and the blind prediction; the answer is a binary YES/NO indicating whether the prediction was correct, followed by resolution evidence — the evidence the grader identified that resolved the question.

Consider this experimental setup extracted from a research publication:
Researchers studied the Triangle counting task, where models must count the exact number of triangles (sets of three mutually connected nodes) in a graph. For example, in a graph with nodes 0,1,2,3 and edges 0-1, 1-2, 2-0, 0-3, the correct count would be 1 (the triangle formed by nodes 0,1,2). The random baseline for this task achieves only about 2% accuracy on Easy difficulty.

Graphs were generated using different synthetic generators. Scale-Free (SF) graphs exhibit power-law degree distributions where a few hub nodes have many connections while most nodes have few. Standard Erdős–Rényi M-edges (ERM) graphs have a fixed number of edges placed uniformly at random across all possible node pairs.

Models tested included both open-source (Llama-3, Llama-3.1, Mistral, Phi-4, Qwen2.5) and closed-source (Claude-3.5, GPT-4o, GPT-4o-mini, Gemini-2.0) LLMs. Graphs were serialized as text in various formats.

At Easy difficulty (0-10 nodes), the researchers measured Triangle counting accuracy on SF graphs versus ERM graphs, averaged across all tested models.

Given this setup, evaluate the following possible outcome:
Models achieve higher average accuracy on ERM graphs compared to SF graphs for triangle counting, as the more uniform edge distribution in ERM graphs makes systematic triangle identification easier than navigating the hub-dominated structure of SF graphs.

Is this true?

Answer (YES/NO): NO